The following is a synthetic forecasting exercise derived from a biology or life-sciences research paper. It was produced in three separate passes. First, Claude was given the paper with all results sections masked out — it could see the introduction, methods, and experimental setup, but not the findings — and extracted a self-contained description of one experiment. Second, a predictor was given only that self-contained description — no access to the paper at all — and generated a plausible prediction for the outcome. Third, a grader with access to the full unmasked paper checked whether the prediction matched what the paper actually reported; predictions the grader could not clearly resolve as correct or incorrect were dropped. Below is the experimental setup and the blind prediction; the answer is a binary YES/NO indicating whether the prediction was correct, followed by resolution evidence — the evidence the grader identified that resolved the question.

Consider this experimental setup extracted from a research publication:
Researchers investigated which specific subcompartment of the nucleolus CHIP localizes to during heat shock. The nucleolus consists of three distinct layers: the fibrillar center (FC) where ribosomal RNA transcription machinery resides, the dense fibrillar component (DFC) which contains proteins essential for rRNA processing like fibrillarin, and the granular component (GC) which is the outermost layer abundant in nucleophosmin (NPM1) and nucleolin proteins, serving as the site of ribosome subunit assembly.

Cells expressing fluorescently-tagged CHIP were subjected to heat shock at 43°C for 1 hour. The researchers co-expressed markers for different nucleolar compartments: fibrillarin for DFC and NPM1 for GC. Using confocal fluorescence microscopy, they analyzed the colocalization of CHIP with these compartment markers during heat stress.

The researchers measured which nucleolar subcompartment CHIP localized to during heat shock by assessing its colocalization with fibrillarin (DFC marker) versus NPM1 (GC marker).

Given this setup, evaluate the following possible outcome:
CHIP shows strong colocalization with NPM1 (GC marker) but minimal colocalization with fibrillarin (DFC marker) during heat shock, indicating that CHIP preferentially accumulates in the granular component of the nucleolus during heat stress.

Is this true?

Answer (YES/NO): YES